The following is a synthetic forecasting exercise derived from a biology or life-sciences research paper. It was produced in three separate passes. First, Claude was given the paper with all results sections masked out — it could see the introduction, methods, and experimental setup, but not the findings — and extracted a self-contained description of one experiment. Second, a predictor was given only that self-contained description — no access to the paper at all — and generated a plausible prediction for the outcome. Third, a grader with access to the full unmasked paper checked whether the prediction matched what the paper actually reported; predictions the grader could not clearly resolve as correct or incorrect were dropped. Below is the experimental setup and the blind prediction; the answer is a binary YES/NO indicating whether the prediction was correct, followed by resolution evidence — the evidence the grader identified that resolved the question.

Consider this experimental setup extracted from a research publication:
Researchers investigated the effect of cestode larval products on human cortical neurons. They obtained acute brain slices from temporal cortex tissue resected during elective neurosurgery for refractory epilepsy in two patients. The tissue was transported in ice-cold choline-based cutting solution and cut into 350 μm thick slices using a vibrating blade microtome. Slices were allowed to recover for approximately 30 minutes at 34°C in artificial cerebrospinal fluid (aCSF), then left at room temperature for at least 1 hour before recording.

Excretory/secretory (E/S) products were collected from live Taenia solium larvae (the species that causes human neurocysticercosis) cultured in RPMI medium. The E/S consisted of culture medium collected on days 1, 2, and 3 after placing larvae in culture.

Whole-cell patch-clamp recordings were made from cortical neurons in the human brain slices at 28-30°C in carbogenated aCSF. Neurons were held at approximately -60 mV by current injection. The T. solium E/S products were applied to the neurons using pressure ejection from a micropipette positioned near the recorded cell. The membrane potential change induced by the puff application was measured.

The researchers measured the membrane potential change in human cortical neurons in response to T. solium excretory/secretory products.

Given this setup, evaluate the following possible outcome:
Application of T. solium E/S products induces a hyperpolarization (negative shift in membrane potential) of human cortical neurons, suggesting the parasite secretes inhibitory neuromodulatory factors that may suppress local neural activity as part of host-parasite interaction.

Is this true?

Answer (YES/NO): NO